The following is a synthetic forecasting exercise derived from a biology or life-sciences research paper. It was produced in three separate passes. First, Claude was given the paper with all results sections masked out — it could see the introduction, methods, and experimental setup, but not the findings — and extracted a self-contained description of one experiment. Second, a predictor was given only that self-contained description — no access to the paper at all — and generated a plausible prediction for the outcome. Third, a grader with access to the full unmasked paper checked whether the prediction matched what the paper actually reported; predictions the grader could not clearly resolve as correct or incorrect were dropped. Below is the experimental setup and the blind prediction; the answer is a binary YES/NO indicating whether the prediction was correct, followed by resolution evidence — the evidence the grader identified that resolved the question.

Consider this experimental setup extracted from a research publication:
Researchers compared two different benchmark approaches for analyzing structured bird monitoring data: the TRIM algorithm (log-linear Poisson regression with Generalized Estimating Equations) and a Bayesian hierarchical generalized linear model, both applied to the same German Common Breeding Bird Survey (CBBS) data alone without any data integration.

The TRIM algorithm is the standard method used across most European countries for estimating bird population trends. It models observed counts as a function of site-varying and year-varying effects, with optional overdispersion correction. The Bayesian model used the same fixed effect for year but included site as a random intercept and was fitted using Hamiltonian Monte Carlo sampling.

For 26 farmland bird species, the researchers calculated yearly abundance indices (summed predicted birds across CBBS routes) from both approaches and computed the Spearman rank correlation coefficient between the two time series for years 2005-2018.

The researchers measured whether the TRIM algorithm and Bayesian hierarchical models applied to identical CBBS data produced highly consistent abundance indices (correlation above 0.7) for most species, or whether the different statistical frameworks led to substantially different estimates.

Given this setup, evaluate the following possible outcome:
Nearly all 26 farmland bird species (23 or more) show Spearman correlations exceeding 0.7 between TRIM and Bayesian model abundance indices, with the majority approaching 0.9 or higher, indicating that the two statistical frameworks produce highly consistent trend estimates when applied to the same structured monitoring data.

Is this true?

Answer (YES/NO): YES